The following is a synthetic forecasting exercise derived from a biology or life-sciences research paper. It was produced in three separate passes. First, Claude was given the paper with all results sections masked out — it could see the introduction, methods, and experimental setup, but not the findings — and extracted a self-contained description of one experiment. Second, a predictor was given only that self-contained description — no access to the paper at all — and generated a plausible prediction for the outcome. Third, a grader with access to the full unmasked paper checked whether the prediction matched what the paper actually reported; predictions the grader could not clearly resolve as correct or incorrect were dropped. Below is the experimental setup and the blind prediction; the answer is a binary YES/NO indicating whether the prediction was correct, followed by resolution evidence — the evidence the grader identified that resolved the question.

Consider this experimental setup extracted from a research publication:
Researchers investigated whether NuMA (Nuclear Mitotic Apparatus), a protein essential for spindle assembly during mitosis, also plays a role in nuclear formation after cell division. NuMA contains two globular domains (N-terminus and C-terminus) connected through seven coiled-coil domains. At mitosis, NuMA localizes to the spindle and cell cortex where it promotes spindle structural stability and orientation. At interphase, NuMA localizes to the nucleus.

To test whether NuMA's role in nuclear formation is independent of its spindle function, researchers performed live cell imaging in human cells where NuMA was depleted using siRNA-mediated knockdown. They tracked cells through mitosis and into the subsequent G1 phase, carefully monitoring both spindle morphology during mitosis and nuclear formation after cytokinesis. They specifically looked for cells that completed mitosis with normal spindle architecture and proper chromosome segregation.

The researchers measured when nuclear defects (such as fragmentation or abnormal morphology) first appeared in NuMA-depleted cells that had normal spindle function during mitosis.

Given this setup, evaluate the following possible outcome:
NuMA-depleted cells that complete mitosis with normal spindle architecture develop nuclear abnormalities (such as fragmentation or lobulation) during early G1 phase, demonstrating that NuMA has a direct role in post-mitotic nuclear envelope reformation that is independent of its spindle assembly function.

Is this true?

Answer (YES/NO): YES